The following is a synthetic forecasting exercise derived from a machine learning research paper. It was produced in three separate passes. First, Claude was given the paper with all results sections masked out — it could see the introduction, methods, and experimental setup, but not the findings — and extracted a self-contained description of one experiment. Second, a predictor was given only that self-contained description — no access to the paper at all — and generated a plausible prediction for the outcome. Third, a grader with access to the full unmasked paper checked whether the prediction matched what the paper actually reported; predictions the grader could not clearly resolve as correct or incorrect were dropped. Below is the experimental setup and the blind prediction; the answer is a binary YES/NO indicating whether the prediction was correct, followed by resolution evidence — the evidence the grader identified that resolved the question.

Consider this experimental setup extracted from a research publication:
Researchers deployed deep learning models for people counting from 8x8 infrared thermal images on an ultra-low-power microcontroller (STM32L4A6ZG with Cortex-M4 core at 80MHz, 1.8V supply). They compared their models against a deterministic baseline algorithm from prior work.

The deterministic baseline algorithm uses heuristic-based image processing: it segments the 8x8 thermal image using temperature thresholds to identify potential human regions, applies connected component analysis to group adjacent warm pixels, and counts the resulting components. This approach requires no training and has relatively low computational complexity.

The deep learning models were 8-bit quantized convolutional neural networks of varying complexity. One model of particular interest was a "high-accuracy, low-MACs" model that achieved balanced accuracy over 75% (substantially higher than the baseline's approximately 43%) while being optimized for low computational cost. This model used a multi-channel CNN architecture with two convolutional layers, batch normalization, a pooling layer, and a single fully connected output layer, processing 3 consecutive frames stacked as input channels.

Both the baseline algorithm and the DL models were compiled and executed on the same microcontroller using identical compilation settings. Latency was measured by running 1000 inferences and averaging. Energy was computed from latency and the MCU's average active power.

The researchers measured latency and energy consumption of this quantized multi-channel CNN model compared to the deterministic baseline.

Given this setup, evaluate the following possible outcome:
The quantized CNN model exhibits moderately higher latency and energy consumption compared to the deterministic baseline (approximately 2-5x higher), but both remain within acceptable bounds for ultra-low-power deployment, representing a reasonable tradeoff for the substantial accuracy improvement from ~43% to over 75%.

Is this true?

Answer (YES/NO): NO